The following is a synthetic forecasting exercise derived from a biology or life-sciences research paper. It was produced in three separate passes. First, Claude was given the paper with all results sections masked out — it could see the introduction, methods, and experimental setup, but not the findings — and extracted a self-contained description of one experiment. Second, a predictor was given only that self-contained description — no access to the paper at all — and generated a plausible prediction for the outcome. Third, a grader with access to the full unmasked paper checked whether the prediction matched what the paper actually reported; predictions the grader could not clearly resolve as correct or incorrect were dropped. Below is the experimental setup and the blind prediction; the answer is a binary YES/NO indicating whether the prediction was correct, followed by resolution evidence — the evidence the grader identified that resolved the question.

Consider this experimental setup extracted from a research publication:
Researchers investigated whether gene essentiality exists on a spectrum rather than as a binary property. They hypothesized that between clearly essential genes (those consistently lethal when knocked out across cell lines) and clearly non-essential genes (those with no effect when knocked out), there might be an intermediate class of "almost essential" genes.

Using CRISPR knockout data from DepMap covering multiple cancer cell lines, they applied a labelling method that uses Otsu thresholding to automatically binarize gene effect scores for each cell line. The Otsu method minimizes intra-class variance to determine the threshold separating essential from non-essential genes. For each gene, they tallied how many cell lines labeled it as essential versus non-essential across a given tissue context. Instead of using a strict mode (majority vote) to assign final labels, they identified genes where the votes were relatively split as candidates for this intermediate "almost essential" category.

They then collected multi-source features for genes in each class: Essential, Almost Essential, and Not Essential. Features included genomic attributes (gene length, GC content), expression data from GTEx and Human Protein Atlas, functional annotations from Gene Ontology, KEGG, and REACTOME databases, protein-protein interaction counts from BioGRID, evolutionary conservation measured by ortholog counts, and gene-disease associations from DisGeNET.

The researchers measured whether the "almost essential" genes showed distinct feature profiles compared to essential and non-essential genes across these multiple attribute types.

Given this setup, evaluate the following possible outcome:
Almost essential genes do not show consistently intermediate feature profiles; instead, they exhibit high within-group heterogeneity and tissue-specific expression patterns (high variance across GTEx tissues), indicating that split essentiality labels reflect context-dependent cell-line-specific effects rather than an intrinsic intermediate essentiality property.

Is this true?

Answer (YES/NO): NO